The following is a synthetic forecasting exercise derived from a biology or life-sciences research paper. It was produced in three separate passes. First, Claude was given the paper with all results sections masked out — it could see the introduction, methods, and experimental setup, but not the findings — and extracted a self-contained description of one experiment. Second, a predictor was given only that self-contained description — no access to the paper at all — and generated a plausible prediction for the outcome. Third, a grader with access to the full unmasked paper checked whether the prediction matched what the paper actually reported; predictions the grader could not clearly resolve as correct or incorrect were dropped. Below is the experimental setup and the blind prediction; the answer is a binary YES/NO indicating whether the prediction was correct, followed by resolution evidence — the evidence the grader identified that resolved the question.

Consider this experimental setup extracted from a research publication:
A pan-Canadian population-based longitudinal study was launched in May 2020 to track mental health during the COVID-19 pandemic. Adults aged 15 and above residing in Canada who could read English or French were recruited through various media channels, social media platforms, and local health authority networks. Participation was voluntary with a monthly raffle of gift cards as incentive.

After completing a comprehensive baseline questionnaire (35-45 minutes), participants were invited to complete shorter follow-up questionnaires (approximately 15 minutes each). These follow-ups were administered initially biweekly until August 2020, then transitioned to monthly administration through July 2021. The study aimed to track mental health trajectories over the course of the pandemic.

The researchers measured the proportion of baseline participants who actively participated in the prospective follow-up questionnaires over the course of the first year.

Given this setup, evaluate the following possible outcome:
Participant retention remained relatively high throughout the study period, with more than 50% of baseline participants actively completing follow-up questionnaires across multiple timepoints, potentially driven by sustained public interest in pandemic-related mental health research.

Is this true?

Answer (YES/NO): NO